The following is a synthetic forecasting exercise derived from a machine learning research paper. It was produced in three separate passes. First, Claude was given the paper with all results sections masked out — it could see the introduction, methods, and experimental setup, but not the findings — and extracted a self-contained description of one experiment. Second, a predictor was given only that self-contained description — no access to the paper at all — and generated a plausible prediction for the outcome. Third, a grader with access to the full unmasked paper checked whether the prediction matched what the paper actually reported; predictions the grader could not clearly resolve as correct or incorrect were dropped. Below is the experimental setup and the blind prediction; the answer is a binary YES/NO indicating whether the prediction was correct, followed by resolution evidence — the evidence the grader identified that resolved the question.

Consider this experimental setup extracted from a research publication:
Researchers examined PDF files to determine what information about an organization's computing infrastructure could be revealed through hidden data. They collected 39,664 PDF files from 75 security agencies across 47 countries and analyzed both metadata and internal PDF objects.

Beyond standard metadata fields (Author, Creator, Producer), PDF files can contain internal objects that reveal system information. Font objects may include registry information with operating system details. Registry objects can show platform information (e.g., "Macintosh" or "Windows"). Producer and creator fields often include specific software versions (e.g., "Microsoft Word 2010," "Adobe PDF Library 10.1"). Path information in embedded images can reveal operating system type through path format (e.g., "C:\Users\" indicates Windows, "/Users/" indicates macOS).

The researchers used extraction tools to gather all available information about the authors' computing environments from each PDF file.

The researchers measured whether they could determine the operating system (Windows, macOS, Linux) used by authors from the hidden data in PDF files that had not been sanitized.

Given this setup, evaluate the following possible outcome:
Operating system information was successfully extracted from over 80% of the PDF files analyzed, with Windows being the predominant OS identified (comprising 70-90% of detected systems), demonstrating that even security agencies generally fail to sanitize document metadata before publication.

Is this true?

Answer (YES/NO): NO